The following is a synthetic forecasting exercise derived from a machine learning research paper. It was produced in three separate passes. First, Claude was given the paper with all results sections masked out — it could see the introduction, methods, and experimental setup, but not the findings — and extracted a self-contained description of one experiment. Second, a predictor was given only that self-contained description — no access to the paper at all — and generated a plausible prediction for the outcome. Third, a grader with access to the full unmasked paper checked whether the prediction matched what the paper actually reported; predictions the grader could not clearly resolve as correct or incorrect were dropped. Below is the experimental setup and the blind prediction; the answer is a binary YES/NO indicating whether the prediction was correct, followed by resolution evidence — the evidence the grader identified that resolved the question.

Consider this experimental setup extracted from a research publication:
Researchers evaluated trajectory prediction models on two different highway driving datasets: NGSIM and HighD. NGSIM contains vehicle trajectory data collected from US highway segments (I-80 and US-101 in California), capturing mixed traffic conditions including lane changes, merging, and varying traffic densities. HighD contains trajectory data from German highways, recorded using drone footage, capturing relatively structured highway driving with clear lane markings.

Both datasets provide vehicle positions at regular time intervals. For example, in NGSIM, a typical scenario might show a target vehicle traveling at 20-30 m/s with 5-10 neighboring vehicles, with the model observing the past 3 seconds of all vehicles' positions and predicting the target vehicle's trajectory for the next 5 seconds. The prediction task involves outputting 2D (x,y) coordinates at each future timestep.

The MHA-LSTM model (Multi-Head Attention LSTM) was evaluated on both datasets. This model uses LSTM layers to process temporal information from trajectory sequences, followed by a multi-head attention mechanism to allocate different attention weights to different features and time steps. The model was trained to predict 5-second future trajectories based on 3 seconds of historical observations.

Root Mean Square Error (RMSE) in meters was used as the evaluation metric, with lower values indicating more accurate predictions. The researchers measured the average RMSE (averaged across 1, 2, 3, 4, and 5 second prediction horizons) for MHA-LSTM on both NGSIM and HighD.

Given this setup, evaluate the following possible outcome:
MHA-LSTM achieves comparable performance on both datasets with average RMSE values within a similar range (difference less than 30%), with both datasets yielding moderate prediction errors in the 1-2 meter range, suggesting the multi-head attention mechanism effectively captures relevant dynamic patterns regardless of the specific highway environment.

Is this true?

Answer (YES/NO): NO